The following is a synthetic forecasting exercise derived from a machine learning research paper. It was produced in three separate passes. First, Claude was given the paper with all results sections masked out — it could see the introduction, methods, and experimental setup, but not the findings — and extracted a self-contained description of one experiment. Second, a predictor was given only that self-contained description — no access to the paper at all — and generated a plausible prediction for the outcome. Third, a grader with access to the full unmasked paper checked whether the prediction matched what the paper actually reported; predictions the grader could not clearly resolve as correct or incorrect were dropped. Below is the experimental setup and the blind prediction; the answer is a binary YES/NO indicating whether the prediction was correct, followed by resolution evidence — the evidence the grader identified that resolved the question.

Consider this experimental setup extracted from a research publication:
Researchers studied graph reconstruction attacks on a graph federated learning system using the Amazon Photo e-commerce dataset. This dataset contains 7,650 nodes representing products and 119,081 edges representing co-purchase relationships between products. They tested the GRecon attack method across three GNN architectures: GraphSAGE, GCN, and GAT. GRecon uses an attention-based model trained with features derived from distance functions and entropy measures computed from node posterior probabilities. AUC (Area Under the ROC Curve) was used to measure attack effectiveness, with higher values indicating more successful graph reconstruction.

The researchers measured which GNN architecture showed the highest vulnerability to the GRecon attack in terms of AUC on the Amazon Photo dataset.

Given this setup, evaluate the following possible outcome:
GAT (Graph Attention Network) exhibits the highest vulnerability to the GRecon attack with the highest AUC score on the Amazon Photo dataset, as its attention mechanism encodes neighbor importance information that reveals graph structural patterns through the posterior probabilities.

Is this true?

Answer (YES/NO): NO